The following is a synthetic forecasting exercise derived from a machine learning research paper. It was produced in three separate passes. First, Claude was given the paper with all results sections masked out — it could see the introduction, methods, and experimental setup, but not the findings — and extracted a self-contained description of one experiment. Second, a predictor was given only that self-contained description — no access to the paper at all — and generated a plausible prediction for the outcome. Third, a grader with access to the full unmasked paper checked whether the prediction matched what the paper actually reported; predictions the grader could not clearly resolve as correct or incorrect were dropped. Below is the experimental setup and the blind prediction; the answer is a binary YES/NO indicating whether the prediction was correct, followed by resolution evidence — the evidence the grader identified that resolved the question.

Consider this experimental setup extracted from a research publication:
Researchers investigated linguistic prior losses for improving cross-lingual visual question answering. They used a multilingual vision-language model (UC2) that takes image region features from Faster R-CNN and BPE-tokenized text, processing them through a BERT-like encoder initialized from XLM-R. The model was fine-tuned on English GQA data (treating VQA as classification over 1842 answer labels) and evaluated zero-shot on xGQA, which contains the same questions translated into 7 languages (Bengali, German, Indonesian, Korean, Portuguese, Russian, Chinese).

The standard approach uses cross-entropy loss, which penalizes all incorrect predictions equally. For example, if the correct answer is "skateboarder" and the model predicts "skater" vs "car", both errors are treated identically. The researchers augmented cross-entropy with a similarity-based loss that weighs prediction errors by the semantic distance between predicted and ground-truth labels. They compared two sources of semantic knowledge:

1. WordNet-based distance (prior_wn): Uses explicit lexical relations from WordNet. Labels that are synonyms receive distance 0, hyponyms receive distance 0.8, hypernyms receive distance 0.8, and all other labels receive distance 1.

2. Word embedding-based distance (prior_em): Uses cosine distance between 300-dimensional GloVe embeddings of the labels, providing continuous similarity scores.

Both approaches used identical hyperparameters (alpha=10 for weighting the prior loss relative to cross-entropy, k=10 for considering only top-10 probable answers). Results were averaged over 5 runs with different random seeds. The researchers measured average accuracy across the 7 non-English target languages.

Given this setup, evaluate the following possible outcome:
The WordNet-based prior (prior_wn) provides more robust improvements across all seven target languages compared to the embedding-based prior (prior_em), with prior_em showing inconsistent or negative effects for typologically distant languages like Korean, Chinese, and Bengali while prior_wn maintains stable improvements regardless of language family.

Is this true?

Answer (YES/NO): NO